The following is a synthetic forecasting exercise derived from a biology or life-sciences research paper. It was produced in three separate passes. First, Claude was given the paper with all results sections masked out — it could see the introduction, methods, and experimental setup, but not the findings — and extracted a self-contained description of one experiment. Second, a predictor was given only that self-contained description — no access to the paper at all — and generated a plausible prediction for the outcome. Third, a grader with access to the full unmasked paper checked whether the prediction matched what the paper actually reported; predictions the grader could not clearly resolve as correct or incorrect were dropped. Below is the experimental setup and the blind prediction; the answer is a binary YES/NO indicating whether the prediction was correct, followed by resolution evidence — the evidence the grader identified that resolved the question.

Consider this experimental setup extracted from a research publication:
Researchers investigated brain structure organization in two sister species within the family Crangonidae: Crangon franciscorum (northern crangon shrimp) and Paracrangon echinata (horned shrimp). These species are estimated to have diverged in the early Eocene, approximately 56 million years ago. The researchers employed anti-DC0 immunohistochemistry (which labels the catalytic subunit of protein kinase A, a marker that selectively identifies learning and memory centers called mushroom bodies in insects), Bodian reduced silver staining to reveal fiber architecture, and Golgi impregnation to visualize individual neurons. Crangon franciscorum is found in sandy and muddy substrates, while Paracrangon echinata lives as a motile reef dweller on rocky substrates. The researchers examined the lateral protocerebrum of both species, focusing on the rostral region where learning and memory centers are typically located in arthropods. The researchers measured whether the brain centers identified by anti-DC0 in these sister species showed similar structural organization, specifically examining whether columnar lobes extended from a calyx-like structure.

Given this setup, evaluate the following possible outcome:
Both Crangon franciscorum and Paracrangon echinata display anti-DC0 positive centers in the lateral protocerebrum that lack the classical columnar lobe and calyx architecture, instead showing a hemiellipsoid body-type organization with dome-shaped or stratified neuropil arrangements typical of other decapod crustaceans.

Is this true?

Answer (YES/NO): NO